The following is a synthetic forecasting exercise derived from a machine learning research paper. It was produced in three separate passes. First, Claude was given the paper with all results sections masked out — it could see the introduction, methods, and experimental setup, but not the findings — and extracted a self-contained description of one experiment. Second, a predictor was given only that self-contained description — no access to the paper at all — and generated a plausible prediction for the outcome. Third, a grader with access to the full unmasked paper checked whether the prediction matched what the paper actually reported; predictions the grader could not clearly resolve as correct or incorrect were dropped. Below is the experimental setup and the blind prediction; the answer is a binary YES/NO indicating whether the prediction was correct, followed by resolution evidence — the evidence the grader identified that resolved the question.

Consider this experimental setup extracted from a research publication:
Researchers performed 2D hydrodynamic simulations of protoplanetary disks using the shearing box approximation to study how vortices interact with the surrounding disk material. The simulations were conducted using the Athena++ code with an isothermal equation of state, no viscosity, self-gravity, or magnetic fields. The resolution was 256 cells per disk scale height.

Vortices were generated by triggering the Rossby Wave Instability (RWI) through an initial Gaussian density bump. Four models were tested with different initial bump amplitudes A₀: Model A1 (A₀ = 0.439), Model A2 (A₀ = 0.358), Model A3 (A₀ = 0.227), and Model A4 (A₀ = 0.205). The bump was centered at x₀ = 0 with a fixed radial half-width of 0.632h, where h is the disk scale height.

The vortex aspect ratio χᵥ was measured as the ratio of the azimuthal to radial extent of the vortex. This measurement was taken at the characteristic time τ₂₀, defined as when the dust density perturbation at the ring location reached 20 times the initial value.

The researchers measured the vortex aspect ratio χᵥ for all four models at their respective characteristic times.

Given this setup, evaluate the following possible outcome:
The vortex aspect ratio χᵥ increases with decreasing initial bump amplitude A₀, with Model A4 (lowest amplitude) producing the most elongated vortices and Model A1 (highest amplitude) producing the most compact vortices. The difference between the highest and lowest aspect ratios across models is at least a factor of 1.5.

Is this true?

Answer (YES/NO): YES